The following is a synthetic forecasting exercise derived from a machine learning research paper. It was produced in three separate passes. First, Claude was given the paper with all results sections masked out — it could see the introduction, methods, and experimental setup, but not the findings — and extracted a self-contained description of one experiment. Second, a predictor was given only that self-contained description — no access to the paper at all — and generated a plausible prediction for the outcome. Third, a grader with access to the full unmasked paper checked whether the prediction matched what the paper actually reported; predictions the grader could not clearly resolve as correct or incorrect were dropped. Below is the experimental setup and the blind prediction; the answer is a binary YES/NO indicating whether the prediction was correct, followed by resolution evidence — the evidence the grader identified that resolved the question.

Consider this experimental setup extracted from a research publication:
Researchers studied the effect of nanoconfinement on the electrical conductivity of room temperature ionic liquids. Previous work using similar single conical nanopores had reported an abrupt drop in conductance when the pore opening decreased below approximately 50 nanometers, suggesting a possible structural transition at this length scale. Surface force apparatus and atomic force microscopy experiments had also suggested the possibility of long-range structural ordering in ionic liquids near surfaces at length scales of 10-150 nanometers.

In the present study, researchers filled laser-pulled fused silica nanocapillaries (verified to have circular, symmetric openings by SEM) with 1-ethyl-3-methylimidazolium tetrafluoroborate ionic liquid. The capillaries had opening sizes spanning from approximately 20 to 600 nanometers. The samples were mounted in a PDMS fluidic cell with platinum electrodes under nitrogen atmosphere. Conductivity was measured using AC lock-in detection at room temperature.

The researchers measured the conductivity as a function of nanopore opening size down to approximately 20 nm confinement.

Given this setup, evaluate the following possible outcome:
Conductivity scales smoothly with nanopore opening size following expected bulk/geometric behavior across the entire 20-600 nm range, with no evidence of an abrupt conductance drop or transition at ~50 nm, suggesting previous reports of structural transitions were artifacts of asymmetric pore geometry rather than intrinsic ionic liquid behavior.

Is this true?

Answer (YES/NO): NO